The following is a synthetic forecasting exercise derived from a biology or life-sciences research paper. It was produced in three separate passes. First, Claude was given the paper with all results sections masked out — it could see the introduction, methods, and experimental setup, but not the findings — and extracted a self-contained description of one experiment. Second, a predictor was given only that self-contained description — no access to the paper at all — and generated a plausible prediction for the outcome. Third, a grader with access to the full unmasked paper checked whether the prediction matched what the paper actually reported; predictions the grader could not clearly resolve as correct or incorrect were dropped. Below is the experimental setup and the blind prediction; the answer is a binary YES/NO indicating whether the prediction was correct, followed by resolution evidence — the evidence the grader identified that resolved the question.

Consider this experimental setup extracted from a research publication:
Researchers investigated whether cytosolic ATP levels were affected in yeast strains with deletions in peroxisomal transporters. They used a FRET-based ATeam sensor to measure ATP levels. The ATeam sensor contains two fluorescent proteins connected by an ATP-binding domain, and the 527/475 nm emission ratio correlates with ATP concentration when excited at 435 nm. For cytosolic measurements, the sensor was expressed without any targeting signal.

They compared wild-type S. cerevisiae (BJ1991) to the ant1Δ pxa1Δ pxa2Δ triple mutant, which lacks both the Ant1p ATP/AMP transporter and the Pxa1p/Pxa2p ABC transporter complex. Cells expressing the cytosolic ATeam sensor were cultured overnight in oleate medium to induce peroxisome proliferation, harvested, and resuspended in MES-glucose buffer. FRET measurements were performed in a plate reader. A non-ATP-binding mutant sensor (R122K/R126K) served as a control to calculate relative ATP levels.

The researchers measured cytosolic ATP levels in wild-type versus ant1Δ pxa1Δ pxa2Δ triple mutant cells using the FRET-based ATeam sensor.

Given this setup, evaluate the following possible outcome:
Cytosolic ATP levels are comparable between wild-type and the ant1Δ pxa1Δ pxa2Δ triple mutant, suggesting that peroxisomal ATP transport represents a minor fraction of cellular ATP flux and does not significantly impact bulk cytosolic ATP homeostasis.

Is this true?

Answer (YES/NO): YES